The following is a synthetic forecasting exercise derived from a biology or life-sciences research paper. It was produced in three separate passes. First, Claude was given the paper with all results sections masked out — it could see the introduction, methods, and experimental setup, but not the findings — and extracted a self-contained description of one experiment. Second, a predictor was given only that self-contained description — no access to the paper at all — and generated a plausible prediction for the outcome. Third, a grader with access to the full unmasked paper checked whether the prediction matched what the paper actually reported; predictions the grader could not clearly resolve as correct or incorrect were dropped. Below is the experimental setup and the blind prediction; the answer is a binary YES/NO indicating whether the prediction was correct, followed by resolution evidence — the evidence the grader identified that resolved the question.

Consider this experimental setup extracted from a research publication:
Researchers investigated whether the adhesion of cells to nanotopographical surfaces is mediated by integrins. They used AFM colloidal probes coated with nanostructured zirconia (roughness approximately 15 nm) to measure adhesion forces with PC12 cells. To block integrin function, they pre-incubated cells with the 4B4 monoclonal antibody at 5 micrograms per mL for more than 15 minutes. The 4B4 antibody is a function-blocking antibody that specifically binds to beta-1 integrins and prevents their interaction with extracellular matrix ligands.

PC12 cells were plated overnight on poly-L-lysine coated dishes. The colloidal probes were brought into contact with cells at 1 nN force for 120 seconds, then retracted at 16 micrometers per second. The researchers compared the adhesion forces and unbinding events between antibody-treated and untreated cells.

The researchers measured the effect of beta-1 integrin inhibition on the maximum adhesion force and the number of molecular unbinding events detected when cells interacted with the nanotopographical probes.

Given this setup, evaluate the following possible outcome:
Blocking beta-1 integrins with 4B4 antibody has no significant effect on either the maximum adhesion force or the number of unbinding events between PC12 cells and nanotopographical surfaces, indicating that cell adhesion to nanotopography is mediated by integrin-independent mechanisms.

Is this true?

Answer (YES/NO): NO